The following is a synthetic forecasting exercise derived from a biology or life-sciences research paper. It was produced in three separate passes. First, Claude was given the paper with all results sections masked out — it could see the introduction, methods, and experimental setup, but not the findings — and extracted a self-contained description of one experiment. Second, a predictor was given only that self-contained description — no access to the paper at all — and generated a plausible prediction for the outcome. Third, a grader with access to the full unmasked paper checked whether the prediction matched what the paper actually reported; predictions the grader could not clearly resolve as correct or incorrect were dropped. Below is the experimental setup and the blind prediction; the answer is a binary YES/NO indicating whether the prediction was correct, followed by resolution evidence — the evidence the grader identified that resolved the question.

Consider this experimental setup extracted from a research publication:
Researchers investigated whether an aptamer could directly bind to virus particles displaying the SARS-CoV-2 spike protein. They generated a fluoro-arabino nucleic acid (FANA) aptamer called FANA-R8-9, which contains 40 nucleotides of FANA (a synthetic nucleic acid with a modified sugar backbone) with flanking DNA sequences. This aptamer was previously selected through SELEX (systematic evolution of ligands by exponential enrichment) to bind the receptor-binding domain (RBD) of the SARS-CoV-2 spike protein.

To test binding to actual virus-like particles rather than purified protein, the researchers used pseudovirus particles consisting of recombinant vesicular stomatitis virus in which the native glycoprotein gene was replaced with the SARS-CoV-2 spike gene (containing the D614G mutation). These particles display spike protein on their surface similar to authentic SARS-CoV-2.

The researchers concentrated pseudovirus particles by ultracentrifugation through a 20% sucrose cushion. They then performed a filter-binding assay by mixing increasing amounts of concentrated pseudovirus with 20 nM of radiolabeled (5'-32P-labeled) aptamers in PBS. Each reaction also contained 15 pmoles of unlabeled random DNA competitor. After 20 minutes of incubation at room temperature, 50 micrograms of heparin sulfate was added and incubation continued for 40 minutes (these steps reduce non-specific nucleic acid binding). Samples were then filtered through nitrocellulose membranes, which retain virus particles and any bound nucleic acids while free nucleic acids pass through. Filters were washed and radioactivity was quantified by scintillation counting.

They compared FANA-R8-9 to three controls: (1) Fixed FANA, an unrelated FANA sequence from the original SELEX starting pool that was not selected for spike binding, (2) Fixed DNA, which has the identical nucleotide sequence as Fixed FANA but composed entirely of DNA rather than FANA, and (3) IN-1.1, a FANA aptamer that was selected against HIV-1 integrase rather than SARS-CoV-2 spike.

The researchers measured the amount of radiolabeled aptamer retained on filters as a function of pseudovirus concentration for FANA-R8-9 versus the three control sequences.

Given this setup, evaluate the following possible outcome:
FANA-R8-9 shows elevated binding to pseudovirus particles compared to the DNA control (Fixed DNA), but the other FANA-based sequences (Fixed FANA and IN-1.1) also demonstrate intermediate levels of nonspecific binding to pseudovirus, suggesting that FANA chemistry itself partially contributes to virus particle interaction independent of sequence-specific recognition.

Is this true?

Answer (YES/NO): NO